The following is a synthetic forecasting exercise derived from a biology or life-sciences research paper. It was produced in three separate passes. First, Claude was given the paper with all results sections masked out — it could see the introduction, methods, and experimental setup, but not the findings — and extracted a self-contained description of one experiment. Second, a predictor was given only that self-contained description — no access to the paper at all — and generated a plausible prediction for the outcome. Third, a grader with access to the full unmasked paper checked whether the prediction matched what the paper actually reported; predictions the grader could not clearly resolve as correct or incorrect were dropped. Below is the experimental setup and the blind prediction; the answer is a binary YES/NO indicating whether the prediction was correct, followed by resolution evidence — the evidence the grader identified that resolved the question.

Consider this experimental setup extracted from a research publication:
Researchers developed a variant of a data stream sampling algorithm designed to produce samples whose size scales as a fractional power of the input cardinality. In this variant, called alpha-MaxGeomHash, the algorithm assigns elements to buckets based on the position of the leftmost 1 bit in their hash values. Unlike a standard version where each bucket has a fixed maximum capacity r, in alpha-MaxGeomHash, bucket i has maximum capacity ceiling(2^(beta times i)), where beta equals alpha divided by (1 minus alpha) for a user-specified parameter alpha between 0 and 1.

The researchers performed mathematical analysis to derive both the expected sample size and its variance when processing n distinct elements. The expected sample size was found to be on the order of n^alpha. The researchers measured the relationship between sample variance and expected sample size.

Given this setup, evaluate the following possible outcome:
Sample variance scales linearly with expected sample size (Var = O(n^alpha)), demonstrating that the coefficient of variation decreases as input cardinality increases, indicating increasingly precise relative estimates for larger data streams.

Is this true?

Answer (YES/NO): YES